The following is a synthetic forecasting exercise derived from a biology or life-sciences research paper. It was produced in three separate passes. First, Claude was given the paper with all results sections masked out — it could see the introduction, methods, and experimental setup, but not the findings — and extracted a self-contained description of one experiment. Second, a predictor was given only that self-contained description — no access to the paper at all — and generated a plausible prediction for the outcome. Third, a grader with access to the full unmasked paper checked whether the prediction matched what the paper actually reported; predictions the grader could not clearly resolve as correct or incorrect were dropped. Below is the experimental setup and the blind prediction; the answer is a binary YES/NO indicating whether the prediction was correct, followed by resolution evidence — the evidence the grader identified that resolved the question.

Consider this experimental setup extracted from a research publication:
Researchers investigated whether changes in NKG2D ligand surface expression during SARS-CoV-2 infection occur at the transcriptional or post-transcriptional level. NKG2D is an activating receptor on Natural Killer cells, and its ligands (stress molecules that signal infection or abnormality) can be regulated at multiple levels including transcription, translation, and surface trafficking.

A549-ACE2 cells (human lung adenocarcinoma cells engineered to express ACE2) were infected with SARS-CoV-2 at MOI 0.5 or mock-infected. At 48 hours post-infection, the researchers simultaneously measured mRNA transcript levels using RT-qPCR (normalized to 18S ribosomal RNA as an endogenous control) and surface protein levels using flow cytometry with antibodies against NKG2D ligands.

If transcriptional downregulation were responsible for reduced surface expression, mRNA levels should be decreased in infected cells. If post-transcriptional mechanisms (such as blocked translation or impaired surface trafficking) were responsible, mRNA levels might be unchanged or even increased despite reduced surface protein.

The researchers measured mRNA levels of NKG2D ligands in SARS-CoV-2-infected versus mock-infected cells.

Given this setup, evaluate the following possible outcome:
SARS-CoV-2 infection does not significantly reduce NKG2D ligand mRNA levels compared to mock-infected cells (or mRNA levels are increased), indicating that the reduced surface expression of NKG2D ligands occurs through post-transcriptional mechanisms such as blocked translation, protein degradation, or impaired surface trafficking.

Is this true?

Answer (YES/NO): YES